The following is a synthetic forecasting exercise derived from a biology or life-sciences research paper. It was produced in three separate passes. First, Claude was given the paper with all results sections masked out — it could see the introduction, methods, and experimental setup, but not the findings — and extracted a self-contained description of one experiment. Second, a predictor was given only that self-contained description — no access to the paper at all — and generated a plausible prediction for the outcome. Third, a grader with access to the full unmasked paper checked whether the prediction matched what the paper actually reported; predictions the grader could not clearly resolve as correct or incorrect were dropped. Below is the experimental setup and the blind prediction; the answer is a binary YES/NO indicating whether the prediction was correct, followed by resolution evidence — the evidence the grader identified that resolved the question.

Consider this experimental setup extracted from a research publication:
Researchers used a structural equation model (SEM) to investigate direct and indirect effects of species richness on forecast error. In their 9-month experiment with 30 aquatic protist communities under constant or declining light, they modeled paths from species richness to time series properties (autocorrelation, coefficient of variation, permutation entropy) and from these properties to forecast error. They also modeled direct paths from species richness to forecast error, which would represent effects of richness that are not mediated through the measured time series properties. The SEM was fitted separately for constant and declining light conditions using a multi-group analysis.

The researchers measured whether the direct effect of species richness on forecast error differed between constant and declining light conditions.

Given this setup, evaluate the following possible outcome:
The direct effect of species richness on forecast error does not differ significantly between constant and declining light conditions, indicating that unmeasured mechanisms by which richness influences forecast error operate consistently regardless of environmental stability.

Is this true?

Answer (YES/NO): NO